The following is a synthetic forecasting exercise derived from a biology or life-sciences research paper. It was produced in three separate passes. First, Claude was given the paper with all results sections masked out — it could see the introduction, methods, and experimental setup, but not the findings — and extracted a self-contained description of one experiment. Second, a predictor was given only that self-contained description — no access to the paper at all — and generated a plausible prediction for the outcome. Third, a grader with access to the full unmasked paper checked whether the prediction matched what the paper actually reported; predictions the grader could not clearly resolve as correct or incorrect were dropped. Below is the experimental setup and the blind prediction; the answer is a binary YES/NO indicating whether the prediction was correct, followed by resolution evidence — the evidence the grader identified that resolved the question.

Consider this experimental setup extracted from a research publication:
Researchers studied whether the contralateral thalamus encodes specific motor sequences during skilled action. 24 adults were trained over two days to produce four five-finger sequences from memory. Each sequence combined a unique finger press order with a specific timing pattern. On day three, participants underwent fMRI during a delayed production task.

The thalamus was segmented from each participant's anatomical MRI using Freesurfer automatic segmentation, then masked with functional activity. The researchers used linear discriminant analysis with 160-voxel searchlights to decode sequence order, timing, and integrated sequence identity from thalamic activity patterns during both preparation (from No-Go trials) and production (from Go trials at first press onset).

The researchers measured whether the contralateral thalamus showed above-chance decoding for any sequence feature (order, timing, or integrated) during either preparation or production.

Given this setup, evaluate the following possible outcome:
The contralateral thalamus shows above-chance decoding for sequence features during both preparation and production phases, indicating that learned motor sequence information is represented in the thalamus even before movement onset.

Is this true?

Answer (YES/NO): NO